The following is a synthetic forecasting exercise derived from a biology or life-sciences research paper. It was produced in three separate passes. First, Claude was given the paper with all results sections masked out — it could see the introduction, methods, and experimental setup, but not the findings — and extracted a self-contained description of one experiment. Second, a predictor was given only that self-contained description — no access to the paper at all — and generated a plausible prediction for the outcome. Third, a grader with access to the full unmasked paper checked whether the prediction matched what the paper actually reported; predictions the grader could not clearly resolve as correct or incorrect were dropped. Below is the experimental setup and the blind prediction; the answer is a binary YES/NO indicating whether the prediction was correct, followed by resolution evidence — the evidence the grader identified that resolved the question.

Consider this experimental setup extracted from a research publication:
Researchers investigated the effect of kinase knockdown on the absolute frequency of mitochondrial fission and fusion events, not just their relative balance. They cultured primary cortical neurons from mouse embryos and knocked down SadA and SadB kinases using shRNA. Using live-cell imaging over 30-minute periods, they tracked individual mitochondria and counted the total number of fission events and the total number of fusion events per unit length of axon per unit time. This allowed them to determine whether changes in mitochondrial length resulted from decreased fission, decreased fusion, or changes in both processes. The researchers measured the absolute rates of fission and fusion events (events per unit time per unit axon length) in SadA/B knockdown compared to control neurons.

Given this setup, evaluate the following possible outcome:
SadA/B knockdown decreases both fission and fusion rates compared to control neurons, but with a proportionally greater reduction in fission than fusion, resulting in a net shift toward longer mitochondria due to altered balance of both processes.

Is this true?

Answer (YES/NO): NO